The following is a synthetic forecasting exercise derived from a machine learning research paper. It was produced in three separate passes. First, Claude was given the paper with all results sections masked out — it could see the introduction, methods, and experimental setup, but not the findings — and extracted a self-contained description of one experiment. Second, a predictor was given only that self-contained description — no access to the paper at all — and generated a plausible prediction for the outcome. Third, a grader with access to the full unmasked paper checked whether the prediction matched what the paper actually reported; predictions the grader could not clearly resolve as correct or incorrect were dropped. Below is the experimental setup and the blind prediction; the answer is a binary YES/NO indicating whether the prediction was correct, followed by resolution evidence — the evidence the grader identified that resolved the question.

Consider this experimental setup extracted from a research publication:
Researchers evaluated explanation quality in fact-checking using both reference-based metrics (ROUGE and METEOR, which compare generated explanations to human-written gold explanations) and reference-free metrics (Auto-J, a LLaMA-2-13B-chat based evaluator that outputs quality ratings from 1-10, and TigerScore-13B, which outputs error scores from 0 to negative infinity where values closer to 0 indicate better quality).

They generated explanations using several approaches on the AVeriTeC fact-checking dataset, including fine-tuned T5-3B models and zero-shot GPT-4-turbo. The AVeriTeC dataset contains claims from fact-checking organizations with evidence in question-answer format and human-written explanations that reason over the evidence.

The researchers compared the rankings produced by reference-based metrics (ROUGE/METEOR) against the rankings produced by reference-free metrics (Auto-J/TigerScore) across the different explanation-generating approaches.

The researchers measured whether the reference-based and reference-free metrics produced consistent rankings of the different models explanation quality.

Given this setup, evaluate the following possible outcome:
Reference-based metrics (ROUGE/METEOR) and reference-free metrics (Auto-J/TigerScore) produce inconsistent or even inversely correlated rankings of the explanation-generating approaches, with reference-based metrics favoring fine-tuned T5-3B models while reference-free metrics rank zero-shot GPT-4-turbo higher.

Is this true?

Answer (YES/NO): YES